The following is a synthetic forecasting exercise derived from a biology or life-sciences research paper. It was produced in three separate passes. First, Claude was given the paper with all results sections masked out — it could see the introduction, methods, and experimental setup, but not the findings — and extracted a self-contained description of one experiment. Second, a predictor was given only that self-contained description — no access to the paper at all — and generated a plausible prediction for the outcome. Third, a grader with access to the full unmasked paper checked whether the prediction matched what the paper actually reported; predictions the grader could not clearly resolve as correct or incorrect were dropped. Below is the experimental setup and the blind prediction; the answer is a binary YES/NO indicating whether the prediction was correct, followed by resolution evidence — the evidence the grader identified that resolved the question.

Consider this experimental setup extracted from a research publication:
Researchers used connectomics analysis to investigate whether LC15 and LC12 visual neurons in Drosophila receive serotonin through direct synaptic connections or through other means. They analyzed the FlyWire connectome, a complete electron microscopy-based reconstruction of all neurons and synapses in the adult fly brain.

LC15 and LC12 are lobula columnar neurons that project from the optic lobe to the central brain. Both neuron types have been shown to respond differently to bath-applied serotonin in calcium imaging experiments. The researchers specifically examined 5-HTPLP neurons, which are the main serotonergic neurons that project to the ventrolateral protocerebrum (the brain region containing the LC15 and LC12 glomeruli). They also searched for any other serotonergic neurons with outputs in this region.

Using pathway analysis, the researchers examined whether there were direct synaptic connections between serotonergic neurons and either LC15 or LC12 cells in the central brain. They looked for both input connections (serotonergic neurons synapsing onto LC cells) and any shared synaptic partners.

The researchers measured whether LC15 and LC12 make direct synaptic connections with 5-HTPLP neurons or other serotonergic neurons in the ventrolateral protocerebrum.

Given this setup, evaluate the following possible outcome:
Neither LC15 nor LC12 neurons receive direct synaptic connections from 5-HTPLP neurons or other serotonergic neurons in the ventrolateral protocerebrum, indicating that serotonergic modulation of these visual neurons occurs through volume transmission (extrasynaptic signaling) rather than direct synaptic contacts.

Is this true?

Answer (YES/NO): YES